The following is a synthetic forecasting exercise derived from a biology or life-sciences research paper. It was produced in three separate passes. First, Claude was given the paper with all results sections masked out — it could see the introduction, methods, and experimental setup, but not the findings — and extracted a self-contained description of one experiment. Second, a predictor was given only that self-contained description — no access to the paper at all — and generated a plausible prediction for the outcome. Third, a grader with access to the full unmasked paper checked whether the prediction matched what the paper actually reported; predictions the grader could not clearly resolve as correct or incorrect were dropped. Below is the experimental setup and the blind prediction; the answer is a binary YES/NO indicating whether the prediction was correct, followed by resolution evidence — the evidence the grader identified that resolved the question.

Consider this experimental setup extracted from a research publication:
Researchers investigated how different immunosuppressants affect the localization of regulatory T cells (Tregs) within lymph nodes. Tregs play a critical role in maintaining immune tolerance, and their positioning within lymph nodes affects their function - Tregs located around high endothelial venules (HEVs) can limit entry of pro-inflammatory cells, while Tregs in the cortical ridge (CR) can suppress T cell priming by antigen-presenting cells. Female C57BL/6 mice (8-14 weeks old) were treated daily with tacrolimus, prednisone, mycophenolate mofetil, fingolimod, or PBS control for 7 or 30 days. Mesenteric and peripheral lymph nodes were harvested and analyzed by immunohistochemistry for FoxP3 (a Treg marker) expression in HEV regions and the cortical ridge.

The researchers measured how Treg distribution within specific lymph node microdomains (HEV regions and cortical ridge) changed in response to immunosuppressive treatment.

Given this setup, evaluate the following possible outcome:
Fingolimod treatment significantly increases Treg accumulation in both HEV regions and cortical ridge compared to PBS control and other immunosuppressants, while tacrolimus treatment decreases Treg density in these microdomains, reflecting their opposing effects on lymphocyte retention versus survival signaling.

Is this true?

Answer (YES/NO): NO